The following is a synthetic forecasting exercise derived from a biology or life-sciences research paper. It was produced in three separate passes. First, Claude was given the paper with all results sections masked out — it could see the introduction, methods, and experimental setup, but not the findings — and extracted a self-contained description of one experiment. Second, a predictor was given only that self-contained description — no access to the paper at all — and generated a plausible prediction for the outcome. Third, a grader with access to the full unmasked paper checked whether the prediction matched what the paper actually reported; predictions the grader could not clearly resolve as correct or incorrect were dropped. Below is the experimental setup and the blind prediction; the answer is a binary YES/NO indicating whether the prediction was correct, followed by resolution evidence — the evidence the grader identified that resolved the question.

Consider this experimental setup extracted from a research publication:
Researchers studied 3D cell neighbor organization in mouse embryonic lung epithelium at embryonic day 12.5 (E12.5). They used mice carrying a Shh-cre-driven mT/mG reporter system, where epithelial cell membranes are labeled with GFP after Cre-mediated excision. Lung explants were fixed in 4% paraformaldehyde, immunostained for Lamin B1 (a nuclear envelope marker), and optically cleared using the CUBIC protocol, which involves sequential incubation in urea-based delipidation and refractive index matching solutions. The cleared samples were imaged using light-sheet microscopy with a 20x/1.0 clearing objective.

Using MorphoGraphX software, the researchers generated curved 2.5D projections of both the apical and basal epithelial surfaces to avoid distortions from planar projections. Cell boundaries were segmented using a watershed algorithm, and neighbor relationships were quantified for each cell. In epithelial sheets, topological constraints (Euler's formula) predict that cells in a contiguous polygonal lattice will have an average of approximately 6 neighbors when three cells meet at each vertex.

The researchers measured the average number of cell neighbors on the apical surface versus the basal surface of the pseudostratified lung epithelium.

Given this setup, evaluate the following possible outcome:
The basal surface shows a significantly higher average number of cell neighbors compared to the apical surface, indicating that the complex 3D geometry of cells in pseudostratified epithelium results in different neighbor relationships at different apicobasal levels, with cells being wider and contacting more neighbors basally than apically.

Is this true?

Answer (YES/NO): NO